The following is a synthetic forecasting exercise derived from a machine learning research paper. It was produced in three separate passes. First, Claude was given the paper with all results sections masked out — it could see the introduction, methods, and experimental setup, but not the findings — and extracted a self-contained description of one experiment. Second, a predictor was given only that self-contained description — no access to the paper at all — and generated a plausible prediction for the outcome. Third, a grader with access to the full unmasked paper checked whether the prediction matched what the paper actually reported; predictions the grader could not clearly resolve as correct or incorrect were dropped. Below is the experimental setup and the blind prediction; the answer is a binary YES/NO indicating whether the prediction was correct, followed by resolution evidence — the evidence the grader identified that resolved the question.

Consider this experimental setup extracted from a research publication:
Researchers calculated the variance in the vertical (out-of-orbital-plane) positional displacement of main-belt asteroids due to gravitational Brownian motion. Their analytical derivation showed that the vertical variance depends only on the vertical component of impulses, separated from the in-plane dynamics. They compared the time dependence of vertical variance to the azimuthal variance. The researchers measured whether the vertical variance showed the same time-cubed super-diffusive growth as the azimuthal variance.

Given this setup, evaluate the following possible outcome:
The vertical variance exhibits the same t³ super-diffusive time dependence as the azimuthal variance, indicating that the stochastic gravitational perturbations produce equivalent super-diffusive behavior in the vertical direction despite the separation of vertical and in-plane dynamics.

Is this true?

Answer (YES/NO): NO